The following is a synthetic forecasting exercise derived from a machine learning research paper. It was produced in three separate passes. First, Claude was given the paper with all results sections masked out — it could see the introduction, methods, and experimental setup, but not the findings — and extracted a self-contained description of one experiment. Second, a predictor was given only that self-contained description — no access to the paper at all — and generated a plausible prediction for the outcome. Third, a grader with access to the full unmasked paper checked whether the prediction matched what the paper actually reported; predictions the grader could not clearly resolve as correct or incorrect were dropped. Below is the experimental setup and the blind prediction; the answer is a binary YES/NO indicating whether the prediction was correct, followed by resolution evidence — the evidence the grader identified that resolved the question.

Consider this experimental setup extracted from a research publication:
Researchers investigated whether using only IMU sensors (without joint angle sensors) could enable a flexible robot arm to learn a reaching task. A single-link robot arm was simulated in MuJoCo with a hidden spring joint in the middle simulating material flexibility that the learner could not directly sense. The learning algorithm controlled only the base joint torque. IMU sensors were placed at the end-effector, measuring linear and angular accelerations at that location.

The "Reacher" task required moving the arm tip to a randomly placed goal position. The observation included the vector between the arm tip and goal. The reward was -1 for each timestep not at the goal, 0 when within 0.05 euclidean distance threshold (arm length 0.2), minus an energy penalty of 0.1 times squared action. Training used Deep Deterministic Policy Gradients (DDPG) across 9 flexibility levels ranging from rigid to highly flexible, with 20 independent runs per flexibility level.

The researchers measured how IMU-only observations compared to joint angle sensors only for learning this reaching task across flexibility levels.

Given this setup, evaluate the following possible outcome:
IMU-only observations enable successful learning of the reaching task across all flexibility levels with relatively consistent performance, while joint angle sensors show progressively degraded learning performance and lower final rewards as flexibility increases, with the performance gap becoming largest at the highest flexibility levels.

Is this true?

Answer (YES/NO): NO